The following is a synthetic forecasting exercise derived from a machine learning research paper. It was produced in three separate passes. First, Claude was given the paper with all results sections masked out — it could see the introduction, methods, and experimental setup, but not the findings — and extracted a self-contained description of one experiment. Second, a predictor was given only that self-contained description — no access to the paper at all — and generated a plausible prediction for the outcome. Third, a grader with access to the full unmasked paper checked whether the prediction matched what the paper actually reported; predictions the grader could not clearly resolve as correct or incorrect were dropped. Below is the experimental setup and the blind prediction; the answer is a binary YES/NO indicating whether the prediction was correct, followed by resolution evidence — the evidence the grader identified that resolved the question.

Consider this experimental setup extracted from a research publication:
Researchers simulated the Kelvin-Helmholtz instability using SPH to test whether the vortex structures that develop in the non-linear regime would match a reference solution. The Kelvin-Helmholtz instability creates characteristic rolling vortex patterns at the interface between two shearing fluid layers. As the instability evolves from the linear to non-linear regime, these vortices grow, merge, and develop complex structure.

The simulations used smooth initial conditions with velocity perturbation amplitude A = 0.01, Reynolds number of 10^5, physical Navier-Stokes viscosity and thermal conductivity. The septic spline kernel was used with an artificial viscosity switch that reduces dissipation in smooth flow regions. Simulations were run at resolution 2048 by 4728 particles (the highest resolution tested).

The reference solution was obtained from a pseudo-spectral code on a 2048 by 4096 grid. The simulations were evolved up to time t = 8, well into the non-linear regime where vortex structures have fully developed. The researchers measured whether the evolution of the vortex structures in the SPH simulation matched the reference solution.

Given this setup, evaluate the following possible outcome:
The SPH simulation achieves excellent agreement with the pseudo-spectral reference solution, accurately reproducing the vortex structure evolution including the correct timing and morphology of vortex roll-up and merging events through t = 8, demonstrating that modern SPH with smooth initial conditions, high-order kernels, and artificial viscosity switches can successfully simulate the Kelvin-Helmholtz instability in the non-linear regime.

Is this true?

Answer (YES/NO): NO